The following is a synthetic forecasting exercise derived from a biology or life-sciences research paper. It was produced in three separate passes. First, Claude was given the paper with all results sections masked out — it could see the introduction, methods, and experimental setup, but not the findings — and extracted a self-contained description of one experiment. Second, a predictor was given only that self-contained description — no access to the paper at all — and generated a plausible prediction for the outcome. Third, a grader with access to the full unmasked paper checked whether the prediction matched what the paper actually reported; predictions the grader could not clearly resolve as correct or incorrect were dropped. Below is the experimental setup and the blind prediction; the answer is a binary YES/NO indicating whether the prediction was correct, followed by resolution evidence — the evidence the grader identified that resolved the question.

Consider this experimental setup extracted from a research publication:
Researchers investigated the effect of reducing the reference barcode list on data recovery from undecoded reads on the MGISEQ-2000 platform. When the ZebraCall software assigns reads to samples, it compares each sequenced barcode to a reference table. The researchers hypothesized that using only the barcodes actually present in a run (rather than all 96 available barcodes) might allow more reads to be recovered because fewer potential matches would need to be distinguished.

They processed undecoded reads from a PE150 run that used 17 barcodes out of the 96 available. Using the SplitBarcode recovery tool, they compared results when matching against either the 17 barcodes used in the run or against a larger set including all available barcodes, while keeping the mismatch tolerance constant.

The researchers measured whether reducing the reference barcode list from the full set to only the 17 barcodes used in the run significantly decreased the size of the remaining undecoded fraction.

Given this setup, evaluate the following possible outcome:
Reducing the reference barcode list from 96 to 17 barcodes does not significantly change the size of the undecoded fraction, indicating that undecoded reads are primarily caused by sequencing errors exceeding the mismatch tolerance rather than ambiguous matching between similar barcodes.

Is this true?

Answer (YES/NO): YES